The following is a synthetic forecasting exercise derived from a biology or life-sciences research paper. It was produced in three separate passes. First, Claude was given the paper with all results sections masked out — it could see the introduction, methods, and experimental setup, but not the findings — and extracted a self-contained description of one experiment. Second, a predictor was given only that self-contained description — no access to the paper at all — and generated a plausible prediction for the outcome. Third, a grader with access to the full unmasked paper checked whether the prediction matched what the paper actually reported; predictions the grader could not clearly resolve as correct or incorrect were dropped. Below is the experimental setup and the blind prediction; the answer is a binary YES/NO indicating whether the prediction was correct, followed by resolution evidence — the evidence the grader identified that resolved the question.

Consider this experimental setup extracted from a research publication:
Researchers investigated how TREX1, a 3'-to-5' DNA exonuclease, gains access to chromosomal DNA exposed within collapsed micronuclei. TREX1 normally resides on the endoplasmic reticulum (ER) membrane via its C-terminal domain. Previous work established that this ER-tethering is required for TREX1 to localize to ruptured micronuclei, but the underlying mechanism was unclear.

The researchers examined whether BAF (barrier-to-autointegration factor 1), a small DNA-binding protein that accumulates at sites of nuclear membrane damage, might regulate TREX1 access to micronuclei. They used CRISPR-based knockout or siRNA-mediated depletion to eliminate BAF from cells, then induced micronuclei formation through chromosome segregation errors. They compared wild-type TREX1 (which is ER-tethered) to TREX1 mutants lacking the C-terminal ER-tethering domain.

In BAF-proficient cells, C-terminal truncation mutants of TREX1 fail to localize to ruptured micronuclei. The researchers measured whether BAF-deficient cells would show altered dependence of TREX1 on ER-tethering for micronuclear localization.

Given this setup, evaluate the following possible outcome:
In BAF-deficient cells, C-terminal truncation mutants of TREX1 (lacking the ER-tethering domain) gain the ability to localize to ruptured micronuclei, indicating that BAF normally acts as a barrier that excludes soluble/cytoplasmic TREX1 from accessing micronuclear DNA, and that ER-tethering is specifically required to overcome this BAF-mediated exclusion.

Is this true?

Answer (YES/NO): NO